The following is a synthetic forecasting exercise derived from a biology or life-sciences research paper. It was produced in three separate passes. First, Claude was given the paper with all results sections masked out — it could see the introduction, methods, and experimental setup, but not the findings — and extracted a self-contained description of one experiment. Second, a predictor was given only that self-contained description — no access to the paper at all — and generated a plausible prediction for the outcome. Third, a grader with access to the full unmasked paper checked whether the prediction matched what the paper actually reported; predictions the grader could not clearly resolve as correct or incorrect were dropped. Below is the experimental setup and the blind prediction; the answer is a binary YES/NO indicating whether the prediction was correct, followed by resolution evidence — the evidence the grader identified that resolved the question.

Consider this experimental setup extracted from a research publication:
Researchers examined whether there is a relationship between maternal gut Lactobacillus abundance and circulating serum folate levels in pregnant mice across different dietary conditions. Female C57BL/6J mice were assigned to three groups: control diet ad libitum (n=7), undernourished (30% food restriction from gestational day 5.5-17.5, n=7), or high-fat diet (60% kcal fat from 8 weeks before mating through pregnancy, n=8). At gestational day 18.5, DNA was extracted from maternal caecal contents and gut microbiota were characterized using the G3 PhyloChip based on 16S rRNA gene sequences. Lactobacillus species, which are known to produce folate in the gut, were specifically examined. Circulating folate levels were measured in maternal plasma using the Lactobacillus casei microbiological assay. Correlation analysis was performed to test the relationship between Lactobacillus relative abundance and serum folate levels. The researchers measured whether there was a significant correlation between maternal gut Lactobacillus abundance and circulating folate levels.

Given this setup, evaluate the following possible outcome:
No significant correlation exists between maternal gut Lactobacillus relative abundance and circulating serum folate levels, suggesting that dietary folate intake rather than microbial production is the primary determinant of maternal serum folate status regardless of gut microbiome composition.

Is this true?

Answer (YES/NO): YES